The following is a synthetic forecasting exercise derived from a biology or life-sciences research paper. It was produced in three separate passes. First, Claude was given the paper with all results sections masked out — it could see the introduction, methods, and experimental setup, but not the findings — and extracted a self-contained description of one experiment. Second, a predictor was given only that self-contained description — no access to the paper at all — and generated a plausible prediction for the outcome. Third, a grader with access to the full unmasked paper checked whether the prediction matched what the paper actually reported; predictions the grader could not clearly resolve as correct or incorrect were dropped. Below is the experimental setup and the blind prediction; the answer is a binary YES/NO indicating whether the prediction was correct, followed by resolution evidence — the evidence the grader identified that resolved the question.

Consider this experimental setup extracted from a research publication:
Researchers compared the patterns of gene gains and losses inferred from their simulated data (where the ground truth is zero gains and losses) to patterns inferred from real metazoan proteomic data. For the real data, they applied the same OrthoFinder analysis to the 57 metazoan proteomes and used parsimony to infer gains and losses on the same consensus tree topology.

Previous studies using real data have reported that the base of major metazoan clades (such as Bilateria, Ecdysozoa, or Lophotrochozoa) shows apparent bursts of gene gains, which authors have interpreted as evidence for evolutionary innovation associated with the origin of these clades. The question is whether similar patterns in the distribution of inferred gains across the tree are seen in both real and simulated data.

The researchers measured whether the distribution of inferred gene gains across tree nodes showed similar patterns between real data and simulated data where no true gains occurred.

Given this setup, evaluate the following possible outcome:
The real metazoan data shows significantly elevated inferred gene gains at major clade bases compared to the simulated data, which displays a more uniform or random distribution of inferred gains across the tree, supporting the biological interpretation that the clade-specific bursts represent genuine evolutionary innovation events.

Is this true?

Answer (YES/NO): NO